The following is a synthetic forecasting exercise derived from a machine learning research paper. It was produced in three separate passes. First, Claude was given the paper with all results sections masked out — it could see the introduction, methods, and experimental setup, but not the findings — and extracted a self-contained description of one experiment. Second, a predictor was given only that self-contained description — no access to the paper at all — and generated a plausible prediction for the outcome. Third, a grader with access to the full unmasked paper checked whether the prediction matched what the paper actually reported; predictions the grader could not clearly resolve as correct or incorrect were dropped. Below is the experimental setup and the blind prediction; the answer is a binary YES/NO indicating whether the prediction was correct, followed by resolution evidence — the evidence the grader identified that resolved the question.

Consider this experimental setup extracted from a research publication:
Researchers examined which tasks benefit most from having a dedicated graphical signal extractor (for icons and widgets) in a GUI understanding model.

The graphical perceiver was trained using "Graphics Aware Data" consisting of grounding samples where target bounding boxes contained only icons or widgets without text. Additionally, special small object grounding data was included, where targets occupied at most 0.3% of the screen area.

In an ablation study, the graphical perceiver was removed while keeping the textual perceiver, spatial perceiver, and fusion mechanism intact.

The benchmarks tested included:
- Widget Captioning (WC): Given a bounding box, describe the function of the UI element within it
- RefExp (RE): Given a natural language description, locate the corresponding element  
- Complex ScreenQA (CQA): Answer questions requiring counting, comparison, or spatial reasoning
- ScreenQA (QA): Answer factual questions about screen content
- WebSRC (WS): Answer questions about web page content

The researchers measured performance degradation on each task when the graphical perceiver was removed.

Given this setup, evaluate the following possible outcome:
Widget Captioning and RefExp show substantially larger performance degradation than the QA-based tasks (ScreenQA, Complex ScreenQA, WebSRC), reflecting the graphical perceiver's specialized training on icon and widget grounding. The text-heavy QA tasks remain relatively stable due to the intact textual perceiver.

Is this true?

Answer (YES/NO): NO